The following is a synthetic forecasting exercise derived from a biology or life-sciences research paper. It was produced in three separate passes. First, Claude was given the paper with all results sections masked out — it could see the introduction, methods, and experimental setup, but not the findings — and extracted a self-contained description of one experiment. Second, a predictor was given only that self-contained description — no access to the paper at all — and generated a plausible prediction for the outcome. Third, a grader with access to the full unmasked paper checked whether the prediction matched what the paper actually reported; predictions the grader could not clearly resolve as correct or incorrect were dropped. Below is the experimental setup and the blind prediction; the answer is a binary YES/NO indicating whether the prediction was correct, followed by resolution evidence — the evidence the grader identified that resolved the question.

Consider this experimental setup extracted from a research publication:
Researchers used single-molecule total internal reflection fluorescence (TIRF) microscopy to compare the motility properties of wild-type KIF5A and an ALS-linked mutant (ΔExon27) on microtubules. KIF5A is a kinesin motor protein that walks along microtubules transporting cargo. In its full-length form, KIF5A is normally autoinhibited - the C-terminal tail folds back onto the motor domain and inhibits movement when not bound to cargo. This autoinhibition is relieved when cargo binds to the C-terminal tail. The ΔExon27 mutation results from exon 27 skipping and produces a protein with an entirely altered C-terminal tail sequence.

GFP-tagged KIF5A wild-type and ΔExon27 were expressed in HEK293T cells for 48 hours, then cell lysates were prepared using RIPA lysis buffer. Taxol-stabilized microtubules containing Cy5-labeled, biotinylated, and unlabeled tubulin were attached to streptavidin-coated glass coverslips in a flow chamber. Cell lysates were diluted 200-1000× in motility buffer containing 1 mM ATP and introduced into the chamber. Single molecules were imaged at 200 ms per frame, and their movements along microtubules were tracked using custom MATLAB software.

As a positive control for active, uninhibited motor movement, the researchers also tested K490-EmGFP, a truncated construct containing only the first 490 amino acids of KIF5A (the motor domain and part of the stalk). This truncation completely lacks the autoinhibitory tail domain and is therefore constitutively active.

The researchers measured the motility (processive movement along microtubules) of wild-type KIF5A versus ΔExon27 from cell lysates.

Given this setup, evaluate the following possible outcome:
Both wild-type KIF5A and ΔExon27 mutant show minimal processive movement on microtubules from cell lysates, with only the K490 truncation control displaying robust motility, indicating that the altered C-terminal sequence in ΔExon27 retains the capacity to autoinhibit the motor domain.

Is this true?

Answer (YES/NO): NO